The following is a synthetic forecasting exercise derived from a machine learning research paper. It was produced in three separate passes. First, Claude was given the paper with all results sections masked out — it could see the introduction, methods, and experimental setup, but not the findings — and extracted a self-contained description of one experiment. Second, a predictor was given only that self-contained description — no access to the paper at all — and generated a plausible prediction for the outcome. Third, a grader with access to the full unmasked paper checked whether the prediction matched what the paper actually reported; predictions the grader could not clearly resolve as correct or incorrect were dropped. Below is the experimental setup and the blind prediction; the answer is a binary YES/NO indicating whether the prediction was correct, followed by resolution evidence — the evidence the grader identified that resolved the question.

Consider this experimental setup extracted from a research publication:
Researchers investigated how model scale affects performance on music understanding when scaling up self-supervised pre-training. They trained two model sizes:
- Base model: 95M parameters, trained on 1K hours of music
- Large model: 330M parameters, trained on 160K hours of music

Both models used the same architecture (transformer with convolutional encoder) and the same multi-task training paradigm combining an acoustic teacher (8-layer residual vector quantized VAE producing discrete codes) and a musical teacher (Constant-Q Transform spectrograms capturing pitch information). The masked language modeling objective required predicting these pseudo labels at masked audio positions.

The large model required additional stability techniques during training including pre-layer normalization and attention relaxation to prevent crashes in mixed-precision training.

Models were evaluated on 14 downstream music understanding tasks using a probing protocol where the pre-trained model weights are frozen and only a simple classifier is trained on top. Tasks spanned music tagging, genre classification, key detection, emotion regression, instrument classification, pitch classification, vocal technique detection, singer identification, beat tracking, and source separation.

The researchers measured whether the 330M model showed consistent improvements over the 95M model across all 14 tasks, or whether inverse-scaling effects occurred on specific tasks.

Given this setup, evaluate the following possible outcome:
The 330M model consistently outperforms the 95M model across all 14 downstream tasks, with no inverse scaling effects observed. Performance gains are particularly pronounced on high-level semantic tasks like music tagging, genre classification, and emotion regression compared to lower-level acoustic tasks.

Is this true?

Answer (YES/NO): NO